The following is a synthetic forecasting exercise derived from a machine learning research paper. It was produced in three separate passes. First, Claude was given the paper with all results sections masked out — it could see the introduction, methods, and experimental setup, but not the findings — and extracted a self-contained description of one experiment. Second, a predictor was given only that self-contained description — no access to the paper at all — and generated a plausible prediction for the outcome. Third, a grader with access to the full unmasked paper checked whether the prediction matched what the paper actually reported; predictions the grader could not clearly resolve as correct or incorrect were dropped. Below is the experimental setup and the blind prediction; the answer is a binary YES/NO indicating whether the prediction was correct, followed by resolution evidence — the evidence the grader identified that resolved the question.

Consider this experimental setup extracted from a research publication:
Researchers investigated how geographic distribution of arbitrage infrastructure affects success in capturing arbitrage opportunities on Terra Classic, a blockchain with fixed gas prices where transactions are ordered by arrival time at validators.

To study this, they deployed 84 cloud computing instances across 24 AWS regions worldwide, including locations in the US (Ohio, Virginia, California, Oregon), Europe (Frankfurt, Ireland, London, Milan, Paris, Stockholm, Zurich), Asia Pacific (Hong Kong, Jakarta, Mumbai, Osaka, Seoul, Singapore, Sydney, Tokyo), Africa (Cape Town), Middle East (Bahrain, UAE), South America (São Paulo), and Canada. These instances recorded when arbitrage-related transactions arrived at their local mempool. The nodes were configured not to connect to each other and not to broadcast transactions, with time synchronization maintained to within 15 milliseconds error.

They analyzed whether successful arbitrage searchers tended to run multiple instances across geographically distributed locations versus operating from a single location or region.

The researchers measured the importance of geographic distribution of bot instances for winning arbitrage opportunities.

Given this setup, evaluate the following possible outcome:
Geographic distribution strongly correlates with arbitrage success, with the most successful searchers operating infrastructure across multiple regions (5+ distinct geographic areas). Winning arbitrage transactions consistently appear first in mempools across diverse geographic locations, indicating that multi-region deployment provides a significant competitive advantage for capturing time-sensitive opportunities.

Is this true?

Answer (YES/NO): NO